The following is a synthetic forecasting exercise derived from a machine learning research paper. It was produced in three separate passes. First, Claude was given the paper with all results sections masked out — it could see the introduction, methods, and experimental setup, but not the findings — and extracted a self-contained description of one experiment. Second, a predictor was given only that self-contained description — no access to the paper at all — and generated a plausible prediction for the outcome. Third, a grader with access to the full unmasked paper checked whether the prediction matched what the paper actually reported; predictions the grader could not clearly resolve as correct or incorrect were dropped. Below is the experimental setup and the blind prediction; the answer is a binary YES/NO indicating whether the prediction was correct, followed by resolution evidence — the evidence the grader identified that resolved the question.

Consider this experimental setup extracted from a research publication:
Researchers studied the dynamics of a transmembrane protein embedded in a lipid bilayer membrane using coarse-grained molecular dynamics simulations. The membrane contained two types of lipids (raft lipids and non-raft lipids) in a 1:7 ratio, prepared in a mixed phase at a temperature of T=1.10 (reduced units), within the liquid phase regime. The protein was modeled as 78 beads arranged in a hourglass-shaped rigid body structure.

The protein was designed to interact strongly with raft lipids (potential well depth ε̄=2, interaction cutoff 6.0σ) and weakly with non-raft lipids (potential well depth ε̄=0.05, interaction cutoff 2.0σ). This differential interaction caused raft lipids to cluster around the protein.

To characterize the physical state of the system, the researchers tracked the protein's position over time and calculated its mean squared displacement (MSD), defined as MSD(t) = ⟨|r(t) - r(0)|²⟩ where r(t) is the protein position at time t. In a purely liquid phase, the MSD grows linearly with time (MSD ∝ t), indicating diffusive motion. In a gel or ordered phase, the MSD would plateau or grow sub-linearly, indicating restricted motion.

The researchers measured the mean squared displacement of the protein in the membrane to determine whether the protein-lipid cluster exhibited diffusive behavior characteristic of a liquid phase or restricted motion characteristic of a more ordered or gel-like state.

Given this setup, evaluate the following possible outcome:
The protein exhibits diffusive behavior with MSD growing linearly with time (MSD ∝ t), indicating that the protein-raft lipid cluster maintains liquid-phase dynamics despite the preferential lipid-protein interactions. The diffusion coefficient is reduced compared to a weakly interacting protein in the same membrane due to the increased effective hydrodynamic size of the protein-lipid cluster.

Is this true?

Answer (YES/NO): NO